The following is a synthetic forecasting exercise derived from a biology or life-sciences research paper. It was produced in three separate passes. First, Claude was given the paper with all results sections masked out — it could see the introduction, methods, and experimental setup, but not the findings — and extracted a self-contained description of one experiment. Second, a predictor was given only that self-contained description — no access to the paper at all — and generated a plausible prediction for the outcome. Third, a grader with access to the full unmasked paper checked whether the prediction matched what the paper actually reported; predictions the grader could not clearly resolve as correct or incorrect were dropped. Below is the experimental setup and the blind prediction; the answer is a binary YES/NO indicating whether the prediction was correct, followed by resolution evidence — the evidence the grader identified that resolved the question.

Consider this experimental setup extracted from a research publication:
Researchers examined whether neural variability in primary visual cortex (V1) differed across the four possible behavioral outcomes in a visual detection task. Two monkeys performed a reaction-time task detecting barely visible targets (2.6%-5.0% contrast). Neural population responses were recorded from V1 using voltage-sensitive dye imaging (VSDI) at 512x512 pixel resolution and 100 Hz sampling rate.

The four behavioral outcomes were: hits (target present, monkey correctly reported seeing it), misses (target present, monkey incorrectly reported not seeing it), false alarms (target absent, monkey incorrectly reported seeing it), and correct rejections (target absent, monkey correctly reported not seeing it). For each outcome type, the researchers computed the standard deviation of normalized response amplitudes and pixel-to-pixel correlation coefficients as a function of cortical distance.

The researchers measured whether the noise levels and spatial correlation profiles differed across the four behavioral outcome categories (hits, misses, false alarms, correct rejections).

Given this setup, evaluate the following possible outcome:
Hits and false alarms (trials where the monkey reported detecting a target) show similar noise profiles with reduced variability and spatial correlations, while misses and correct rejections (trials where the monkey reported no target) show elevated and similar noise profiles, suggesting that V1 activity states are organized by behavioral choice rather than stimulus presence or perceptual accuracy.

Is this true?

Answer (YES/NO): NO